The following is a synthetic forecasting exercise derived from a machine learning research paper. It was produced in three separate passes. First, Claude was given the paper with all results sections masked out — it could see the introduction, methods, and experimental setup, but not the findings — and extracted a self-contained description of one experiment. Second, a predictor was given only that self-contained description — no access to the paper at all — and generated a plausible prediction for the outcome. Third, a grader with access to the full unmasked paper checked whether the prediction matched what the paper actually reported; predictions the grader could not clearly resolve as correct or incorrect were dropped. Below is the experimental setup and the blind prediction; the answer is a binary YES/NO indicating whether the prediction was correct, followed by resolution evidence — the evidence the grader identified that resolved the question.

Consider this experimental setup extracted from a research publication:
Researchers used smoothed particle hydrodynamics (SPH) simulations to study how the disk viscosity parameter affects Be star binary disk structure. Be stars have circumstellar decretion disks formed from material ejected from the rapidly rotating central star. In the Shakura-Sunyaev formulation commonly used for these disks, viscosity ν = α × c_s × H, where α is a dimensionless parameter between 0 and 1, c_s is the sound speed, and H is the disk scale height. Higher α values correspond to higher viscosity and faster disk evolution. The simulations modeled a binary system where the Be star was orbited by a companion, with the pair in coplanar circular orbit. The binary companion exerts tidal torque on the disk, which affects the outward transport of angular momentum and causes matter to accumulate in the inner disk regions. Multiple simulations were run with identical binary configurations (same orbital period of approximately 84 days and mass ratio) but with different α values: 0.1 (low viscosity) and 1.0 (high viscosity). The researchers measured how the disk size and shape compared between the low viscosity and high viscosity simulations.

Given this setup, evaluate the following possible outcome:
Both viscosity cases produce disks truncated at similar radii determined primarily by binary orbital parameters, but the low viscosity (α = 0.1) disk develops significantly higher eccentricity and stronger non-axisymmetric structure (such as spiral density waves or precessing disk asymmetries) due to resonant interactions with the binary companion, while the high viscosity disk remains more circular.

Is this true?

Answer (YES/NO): NO